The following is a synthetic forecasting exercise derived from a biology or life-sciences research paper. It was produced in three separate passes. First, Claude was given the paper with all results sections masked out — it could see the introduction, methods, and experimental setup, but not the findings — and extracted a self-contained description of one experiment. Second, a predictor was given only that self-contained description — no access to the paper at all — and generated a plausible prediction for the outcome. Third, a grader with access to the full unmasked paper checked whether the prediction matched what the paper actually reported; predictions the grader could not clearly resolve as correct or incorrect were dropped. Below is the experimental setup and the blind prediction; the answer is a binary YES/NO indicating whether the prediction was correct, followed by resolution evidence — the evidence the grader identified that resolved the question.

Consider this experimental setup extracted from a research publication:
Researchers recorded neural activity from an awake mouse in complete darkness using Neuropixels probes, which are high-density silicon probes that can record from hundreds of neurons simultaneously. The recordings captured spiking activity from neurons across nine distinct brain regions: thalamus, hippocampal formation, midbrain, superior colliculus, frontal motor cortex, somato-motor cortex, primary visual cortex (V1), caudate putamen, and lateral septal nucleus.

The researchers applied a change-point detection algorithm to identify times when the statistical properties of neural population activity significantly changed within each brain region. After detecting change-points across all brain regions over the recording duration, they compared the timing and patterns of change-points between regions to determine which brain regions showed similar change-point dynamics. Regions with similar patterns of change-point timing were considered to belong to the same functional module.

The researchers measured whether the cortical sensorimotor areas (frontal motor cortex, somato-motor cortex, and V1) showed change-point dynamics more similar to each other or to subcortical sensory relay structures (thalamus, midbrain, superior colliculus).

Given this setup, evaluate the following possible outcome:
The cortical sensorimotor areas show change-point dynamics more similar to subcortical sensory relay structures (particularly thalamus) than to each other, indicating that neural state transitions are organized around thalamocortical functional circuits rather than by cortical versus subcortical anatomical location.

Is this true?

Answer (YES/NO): NO